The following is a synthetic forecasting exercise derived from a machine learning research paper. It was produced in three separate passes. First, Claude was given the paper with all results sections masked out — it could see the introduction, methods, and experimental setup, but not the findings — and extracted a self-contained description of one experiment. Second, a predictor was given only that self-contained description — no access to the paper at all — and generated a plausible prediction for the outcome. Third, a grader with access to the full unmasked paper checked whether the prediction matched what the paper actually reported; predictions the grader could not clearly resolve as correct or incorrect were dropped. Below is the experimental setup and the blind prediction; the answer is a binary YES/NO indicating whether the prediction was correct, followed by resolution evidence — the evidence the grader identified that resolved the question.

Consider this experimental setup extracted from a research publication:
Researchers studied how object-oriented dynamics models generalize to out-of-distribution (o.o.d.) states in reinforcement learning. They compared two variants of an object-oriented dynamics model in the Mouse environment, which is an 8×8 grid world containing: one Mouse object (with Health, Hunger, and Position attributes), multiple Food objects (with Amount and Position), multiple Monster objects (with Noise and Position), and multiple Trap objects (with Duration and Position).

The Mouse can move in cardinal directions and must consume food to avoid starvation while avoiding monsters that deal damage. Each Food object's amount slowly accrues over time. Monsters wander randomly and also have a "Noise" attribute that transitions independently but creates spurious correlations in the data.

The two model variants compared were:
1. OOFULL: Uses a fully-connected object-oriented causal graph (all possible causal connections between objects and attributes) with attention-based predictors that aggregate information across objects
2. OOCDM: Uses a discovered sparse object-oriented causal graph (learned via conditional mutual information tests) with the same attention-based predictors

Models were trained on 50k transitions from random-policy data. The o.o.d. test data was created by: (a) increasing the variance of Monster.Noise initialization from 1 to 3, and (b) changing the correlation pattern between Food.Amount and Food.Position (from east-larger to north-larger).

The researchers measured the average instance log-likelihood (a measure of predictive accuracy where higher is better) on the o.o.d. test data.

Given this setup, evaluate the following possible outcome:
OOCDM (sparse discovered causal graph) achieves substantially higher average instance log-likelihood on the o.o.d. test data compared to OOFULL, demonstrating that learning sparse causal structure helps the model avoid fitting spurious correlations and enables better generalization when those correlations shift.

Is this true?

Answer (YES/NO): YES